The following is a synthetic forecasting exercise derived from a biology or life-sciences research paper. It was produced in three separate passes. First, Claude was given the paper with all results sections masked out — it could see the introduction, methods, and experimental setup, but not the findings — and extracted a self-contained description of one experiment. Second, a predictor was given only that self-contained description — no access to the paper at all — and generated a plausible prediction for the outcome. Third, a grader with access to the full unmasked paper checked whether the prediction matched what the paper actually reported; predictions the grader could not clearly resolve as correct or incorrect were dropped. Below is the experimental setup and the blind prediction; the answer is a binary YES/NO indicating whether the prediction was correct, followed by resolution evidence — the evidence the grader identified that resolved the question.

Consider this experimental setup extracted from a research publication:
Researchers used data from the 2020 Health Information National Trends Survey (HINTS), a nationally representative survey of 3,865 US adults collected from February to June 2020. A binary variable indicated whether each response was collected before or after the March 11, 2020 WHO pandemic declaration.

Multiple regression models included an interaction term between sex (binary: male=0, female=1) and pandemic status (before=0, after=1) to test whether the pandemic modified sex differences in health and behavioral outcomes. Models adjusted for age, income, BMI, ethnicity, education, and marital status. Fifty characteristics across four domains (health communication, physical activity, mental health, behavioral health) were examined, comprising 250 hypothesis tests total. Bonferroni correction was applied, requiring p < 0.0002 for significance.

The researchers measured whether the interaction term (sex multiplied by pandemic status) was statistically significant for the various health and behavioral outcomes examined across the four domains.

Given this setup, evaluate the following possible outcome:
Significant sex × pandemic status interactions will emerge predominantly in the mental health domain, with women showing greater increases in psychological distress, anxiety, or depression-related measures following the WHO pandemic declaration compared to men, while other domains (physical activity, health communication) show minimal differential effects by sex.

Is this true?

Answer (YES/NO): NO